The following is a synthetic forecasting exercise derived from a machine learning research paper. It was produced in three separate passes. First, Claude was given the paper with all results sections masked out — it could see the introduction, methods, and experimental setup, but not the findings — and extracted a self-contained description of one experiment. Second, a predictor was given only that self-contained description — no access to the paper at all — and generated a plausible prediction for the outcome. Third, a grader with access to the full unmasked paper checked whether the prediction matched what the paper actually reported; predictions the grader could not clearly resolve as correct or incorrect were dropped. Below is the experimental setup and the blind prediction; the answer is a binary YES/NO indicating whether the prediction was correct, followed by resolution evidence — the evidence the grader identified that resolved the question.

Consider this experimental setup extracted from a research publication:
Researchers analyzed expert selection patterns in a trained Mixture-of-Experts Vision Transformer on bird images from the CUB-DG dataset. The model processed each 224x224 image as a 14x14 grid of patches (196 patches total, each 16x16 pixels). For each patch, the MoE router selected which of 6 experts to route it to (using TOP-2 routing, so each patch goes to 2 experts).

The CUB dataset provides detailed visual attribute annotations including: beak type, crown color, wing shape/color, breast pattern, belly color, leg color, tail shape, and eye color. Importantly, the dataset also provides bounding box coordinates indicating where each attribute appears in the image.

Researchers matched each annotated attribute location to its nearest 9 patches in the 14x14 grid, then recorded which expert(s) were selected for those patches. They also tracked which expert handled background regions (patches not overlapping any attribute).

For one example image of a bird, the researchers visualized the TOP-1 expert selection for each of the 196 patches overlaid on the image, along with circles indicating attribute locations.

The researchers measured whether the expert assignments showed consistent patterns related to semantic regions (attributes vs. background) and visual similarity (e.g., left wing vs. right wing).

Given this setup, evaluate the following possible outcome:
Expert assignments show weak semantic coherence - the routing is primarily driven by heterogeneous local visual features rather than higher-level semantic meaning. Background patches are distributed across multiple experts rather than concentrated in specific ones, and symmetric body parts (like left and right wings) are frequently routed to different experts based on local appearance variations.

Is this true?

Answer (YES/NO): NO